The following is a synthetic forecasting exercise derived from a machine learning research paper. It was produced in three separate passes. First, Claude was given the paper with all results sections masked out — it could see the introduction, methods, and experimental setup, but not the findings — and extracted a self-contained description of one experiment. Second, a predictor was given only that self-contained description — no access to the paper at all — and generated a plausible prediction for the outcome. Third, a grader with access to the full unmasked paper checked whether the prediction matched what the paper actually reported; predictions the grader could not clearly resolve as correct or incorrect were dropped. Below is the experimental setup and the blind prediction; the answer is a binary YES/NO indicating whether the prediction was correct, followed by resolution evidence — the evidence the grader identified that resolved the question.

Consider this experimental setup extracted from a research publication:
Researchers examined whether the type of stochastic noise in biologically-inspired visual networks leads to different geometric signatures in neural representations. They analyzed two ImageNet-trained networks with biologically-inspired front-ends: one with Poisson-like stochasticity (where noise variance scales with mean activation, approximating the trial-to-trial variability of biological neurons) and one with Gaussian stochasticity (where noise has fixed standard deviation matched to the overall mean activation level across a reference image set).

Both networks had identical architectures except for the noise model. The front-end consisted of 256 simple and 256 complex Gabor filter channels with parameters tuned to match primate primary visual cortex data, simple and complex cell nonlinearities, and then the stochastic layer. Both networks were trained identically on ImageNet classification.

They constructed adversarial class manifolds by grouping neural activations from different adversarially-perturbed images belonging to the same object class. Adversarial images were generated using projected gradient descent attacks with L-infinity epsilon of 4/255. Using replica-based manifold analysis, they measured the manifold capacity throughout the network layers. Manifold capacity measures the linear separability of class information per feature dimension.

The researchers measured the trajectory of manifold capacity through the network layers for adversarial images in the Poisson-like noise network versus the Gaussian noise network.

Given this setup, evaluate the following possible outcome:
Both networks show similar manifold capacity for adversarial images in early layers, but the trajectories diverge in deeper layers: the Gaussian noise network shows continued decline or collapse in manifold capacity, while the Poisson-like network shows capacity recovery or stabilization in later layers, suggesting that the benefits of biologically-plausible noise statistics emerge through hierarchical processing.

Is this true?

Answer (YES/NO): NO